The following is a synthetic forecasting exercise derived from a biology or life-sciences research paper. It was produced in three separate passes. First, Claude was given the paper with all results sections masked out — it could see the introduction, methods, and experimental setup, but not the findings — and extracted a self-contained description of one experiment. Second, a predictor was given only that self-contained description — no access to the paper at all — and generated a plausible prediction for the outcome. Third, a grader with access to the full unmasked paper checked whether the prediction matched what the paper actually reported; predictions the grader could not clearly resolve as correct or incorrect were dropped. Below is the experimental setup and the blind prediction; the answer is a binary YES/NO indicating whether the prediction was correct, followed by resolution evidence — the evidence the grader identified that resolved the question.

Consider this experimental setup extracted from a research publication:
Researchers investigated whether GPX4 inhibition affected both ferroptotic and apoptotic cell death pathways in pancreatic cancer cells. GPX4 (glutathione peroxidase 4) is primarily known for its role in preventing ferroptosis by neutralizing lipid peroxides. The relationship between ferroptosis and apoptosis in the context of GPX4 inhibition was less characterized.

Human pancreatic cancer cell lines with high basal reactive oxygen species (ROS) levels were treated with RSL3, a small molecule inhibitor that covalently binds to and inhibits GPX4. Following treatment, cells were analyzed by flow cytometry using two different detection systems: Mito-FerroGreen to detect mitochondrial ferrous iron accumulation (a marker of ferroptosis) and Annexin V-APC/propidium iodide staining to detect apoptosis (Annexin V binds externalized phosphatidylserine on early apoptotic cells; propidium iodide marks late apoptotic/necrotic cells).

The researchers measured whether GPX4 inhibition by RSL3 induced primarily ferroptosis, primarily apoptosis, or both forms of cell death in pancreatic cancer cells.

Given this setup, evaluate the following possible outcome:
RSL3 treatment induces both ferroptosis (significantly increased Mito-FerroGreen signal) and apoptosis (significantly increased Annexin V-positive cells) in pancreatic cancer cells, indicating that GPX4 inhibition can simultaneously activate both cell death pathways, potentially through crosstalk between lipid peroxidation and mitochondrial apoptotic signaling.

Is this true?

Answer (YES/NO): YES